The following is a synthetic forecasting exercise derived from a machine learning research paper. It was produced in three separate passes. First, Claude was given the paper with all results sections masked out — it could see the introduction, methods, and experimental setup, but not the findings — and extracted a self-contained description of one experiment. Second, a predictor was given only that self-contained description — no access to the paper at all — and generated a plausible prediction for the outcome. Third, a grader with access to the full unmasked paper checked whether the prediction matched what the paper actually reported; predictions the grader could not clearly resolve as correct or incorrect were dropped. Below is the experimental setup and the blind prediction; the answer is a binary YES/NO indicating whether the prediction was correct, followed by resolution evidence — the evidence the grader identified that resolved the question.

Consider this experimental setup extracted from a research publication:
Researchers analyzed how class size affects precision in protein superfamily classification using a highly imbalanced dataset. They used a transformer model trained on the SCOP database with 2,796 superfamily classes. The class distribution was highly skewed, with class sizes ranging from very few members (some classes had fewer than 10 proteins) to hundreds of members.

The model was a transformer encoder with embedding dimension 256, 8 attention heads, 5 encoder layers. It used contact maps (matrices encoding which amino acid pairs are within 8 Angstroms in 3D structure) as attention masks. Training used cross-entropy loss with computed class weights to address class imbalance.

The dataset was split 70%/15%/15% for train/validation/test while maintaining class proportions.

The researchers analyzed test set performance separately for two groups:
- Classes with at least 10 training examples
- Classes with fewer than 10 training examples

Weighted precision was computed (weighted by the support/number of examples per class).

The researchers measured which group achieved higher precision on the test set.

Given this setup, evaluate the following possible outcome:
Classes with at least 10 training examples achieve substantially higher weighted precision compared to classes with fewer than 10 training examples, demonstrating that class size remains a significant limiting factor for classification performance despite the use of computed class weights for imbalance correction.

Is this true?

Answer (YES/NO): NO